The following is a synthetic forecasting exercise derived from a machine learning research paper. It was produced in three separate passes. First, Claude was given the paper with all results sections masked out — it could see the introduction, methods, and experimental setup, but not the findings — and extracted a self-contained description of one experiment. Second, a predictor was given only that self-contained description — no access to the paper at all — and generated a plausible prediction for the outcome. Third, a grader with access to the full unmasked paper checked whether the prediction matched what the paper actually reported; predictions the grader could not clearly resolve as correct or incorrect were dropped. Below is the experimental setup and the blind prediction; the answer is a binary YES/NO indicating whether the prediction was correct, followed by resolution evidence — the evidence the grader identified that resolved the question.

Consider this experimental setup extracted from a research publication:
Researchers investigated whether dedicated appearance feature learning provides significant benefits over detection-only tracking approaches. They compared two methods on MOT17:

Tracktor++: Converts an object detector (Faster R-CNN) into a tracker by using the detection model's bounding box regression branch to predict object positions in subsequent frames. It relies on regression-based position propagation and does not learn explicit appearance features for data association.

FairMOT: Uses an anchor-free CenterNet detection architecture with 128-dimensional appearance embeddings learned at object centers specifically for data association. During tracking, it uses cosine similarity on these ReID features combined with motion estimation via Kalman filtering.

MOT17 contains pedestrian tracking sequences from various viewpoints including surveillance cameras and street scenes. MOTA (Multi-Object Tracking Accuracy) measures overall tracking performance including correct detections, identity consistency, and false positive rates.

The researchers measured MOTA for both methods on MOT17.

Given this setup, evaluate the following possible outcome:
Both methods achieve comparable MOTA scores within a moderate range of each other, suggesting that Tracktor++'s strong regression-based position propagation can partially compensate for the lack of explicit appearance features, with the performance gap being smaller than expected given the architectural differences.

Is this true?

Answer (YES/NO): NO